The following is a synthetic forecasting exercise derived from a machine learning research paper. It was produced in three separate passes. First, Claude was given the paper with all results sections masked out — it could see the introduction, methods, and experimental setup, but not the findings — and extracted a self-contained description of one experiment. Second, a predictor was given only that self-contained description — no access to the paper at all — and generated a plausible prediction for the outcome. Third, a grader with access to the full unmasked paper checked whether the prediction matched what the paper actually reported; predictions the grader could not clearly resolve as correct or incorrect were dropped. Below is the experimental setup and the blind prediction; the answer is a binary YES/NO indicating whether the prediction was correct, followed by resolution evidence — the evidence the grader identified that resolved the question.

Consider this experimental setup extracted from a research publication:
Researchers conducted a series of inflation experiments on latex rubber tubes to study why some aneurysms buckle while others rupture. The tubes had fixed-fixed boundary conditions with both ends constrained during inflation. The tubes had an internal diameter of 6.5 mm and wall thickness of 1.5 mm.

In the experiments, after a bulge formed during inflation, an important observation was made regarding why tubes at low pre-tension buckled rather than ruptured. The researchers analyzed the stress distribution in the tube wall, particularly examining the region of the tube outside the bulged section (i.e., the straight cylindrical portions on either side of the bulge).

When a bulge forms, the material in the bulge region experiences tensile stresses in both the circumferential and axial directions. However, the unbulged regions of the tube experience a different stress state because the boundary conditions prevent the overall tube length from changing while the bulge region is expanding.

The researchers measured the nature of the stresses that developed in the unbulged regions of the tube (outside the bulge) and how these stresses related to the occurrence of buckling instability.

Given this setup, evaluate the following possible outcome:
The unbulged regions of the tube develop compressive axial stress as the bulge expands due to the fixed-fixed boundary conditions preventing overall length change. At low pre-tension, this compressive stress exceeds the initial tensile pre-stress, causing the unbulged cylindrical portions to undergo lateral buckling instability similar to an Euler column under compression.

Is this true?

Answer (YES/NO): YES